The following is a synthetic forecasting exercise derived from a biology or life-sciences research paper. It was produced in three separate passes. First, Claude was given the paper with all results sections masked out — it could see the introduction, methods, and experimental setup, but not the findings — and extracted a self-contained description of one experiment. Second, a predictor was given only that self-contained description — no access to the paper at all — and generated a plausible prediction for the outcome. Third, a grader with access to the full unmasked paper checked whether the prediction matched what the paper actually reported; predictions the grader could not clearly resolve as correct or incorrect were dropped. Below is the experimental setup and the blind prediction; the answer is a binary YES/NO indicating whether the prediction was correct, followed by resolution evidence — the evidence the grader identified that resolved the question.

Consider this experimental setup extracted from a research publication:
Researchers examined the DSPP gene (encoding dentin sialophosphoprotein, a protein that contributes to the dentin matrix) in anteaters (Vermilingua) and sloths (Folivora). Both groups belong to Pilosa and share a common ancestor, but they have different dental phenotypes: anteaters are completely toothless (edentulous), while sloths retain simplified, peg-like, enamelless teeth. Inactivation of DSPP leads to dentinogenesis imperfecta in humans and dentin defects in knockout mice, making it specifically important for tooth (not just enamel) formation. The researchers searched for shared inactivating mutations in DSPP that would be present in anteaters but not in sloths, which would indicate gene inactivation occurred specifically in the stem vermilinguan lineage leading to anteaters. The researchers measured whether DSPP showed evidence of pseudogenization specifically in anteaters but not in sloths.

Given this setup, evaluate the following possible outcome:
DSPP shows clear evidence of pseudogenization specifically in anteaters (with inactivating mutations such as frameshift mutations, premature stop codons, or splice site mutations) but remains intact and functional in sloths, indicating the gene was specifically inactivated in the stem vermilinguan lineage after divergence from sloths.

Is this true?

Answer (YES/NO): YES